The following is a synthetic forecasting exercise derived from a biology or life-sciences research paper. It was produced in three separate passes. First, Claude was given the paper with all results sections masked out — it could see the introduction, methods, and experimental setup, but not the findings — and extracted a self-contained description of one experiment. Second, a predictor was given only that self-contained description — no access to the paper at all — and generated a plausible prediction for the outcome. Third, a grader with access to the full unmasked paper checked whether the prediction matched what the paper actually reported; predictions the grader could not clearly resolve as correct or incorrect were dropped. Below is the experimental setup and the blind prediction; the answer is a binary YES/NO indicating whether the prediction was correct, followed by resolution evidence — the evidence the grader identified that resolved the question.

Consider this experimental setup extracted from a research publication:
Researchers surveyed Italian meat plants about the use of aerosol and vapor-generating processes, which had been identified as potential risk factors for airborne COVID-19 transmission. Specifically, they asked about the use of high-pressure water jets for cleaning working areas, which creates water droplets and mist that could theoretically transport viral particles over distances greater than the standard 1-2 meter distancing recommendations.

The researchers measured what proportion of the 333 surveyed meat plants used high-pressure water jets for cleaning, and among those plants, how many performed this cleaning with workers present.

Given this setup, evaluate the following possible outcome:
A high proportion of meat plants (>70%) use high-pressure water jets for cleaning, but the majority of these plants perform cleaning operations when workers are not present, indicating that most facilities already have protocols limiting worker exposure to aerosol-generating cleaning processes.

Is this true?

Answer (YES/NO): YES